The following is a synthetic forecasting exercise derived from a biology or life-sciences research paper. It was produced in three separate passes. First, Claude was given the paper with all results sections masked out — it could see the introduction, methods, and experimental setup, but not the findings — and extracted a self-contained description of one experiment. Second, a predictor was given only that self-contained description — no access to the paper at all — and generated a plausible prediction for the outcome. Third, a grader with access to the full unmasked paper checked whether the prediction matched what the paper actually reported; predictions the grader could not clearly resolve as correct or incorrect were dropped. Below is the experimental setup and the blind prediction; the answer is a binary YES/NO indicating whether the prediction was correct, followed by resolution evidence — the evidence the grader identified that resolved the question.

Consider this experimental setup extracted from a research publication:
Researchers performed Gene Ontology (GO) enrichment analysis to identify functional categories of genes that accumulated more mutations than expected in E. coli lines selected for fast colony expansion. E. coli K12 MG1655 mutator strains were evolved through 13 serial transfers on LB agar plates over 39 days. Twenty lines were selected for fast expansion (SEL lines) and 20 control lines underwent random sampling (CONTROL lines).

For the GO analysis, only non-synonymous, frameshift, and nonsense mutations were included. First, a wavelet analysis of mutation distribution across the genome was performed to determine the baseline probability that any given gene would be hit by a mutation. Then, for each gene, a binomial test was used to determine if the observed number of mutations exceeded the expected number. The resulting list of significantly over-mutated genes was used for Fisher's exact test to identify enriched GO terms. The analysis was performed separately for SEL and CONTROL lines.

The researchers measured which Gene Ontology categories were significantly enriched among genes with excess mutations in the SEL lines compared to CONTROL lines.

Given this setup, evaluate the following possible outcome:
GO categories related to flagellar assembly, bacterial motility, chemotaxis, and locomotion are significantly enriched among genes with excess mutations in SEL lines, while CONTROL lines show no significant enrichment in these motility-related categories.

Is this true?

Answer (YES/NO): NO